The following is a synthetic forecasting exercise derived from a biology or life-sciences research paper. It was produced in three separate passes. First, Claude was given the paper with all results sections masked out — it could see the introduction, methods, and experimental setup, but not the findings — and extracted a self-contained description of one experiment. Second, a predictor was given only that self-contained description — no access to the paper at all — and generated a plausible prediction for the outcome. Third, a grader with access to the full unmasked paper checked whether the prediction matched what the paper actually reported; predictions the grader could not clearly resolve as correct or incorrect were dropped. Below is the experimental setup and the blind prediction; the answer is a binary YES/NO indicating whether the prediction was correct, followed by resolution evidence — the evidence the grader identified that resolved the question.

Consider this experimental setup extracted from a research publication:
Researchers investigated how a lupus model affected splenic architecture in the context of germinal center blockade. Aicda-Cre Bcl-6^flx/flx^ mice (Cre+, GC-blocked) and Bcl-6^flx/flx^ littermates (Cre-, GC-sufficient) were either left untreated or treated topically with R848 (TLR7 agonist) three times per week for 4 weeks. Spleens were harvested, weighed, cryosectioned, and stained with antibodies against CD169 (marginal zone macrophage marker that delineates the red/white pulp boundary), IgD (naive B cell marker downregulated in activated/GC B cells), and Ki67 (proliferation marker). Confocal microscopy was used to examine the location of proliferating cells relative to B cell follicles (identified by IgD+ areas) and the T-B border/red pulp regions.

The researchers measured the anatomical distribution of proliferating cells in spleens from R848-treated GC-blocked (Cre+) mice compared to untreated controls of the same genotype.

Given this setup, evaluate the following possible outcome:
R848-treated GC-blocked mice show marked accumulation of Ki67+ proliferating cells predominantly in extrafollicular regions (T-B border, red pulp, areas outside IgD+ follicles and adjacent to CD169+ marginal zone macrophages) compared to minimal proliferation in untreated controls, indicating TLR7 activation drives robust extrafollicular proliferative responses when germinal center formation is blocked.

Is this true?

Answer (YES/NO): YES